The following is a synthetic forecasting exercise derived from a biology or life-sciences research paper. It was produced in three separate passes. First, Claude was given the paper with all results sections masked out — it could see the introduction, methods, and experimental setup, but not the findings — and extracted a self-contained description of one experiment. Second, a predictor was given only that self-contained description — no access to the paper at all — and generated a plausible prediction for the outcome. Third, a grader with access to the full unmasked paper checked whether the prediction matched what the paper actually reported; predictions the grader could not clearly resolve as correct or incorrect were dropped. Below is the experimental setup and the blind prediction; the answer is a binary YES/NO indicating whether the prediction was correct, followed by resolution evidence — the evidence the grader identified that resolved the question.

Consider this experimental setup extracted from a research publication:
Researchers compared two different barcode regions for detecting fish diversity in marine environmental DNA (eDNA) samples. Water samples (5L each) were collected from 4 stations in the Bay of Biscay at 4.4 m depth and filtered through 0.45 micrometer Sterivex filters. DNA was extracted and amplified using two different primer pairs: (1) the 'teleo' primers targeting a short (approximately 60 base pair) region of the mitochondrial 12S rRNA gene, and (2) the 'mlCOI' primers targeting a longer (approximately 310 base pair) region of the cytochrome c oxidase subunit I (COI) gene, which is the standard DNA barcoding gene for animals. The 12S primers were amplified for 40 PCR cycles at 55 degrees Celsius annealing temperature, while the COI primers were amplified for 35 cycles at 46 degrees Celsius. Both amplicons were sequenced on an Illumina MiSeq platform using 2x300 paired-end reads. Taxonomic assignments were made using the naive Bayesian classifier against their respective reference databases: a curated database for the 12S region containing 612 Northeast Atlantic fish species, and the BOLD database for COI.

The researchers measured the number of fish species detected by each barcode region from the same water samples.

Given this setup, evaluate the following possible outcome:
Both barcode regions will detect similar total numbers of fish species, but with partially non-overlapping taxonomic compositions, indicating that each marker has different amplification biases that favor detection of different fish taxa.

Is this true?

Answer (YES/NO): NO